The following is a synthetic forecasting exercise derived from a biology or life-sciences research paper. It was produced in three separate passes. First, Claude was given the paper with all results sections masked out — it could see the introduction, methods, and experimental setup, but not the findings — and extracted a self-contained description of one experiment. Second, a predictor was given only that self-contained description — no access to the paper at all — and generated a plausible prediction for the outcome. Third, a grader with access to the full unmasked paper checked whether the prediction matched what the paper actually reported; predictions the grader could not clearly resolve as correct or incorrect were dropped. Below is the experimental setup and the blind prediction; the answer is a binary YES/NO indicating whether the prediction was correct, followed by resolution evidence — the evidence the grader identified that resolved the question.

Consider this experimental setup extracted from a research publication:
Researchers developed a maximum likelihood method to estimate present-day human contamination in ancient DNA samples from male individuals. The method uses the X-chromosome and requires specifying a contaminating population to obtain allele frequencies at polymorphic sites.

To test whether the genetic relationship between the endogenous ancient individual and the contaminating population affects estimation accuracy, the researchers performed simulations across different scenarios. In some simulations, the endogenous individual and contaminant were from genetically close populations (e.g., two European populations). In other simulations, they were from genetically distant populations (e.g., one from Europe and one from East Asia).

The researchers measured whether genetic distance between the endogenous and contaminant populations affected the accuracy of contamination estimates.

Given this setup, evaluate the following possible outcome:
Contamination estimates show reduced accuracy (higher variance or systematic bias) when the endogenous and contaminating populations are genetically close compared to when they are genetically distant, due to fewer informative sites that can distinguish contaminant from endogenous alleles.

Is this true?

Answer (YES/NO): NO